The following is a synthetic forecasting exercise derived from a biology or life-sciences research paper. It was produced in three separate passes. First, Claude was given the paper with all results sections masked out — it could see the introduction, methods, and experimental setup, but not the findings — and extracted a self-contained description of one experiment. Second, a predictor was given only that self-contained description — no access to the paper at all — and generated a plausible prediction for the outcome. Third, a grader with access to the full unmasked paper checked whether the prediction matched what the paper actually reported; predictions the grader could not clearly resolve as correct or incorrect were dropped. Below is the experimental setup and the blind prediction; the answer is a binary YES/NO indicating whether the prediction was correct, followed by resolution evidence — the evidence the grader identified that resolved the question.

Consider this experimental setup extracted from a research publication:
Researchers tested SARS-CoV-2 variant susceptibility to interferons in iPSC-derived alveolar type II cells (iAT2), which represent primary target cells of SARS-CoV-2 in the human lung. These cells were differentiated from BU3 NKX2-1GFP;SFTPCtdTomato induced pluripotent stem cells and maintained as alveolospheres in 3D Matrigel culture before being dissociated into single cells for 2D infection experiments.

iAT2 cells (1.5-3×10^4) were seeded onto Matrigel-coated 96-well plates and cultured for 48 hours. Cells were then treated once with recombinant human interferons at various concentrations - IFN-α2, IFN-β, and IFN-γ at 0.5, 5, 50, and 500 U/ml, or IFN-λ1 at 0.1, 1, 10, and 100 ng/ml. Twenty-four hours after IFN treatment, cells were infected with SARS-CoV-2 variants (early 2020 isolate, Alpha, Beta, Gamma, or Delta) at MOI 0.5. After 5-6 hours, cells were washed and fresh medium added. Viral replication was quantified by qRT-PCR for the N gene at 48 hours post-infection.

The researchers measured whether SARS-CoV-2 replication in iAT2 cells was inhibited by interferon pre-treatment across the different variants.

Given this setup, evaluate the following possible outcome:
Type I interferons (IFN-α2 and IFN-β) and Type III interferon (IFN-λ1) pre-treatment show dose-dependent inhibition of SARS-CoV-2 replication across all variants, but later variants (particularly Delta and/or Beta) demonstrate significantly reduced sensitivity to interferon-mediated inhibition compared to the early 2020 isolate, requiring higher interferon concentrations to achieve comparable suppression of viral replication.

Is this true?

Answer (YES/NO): NO